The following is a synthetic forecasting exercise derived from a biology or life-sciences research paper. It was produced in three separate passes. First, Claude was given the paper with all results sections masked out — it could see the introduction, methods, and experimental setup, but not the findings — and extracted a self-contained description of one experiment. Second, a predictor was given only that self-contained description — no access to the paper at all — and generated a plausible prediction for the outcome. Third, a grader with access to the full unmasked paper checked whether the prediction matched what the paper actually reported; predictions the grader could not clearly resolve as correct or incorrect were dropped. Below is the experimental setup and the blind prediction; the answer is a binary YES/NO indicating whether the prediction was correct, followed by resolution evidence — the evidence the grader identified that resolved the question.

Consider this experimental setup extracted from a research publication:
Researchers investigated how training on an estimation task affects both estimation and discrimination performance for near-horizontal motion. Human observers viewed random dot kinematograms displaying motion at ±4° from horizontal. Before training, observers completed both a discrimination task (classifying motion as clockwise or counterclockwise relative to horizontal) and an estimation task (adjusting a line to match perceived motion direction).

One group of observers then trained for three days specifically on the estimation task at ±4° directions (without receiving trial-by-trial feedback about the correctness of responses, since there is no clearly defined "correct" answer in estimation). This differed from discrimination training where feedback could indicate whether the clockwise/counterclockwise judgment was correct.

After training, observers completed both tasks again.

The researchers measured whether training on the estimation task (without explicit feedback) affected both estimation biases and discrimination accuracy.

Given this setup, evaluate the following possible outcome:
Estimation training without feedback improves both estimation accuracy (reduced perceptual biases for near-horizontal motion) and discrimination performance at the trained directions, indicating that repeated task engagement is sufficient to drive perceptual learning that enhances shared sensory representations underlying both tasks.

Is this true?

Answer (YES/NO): NO